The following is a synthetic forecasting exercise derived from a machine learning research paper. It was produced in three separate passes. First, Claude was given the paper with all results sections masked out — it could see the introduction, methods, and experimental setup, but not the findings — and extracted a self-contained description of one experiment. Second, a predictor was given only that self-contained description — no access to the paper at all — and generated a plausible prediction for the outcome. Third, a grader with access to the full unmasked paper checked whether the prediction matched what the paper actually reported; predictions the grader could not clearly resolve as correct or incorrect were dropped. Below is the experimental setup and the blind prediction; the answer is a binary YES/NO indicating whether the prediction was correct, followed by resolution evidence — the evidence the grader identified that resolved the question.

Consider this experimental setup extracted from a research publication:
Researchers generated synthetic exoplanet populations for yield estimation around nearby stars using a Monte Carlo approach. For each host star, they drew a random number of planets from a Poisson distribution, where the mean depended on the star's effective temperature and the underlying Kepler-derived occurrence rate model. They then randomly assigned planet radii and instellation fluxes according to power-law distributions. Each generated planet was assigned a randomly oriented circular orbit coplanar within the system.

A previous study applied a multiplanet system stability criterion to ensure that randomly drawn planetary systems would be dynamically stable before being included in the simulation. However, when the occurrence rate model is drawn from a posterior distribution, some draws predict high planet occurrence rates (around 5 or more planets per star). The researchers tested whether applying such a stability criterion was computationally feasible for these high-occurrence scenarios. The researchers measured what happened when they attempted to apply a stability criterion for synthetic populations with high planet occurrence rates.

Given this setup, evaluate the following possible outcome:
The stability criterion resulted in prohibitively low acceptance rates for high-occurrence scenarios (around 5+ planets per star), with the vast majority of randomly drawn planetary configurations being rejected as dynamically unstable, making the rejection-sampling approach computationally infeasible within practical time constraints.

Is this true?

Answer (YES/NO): YES